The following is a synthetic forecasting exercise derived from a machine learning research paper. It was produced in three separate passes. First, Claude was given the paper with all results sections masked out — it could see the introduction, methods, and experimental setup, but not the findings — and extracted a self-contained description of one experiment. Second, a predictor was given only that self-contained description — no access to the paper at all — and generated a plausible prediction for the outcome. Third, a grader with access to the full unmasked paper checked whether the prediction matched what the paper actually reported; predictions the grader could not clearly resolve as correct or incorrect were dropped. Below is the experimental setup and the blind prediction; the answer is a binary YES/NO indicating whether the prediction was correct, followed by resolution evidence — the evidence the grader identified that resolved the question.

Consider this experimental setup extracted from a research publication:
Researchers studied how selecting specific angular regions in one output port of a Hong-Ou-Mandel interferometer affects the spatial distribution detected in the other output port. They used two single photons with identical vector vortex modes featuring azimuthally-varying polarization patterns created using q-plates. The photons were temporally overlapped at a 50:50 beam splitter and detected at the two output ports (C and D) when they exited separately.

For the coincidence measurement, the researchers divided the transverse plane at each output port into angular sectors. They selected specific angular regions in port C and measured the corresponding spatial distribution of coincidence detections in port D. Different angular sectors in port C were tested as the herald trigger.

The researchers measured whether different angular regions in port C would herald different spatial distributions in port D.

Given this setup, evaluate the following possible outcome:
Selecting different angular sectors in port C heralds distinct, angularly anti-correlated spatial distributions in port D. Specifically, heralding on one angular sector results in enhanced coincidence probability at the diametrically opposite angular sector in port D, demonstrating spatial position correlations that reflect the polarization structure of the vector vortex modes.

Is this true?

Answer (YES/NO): NO